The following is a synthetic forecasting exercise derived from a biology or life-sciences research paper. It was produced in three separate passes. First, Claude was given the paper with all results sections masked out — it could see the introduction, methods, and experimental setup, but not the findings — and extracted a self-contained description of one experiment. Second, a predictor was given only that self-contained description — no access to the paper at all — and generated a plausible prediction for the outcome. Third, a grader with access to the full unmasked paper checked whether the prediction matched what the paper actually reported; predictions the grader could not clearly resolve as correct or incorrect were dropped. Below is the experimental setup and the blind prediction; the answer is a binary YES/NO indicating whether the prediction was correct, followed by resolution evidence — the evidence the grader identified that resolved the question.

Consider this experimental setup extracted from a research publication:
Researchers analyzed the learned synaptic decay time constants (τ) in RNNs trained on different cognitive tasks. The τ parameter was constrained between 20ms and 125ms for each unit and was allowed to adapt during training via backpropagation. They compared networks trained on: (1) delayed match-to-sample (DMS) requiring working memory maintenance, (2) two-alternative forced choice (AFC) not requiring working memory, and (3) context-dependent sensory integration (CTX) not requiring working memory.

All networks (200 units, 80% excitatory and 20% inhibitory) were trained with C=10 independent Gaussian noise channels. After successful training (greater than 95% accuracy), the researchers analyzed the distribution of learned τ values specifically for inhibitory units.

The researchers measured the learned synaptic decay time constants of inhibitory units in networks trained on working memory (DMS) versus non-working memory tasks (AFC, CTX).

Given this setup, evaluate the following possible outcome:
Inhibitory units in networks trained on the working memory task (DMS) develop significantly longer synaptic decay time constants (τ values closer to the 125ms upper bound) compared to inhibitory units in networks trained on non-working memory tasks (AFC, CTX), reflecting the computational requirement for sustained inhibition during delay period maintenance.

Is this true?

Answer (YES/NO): YES